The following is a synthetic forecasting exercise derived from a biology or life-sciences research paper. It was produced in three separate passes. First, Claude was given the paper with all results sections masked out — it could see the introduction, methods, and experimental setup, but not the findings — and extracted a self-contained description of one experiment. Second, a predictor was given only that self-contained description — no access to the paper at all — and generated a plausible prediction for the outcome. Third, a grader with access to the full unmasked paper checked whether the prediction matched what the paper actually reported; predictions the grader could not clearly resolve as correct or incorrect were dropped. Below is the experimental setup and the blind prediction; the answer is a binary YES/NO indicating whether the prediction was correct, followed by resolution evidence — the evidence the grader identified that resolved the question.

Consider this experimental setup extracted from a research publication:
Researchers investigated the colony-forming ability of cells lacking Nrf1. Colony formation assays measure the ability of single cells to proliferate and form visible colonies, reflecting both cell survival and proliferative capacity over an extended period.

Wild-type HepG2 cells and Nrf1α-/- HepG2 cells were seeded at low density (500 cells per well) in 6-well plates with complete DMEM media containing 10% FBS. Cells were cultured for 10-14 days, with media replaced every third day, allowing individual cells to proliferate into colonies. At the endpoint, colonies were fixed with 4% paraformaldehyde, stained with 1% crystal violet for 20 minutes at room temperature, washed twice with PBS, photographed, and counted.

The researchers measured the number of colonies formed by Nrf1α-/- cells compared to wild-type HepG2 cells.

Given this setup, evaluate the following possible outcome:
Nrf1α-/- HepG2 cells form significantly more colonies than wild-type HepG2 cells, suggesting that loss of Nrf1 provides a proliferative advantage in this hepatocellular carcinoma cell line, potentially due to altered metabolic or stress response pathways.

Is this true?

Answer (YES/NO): NO